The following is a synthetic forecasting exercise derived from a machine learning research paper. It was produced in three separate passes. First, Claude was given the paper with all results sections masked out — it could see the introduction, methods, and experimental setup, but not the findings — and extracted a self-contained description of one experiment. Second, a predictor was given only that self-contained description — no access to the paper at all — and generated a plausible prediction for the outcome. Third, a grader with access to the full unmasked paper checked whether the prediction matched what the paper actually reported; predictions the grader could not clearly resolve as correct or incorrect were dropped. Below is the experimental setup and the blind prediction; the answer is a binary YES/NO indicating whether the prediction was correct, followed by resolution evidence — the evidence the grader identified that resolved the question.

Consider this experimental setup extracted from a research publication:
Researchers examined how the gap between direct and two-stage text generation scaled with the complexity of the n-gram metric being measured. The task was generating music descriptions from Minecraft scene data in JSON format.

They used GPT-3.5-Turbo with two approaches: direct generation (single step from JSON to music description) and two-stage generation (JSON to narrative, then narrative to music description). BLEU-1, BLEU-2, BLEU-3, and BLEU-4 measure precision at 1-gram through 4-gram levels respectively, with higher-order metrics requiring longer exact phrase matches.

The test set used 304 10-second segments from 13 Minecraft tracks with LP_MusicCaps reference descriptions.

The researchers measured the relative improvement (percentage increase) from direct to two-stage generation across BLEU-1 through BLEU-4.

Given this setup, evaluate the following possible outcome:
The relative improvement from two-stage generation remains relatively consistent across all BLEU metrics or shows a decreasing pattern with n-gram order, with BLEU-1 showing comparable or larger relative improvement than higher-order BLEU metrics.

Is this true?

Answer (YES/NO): NO